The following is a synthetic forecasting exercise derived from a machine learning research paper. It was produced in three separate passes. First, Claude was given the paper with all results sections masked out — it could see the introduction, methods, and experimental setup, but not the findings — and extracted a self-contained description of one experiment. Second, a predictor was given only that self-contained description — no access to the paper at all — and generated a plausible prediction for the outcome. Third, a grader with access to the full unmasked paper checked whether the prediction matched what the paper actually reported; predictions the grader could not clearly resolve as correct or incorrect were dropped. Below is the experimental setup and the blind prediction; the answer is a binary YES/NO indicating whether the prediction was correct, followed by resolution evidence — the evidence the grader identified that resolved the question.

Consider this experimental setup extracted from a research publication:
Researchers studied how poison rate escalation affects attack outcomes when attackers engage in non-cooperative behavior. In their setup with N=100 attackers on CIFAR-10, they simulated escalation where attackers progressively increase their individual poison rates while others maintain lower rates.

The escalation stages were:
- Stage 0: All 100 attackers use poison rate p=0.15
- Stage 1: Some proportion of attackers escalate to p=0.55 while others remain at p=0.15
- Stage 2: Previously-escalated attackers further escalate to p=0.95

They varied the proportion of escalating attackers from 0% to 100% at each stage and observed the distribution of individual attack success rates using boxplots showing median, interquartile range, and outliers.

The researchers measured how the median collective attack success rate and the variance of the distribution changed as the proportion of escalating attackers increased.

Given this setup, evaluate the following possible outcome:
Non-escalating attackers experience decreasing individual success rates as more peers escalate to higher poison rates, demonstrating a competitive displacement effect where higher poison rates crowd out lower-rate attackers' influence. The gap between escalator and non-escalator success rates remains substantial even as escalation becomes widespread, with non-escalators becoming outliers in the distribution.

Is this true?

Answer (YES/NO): NO